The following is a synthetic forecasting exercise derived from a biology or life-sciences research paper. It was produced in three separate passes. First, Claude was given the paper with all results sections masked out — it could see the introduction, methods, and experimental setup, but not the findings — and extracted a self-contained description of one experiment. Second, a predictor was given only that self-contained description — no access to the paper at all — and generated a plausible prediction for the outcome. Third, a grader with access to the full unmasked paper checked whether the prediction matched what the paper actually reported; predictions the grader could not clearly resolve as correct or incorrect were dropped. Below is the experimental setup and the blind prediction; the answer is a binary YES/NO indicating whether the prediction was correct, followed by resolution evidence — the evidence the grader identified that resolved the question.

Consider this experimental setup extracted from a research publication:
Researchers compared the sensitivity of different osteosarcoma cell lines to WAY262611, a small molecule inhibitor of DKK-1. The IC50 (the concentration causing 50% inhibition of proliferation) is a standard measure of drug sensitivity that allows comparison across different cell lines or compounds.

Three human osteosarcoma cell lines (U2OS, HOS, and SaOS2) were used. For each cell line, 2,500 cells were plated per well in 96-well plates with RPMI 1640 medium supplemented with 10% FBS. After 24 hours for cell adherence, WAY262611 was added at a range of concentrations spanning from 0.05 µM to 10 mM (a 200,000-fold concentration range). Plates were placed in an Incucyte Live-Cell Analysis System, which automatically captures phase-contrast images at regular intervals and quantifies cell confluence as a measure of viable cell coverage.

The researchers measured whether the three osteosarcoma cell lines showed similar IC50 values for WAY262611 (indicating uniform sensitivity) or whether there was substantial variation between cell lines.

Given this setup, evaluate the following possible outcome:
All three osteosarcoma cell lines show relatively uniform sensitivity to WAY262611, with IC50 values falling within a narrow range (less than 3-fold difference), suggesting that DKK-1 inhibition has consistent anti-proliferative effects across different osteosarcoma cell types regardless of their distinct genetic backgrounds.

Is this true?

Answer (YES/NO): YES